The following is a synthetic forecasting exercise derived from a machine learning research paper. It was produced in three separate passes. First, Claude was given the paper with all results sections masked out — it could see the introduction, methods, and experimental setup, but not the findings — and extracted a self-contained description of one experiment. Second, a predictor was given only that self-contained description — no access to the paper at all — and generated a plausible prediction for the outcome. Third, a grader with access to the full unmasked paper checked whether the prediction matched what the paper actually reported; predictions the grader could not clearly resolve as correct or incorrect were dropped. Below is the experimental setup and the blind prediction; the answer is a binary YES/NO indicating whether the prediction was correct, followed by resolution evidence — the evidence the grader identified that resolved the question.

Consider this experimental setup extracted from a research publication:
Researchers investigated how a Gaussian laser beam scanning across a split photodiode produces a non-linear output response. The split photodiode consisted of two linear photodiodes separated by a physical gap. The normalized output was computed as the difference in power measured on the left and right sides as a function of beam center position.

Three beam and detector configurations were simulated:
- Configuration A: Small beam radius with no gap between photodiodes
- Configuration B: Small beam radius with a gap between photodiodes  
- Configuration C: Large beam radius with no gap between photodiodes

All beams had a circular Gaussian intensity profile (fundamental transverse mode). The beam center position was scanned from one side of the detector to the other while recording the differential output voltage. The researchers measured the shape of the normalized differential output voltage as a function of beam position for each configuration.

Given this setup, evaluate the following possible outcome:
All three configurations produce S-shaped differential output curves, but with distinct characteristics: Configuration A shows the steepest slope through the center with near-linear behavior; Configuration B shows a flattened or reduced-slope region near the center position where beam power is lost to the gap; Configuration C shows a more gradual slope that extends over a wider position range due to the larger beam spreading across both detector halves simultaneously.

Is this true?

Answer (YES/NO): NO